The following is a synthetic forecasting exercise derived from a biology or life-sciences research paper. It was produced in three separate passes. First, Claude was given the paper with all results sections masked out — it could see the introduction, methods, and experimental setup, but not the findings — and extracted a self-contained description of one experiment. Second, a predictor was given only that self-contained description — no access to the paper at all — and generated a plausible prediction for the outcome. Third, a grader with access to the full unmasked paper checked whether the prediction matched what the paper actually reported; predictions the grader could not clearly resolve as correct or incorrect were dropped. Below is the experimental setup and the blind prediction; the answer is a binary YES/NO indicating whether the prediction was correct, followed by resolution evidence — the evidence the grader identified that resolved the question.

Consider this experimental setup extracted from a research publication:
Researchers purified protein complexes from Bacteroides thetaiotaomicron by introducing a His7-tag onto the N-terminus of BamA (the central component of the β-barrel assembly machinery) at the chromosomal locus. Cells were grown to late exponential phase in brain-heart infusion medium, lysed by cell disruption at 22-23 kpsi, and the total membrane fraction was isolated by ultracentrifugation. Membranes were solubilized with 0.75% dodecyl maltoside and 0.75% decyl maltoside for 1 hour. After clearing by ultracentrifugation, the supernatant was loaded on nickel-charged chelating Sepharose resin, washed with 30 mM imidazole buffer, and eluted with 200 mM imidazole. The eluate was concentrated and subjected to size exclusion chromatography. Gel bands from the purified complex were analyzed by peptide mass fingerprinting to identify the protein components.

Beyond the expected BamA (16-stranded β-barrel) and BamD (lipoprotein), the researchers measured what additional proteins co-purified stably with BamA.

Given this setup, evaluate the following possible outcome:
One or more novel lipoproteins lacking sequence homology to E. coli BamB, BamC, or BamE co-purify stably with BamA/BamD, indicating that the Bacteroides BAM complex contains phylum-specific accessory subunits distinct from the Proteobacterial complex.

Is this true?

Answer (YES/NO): YES